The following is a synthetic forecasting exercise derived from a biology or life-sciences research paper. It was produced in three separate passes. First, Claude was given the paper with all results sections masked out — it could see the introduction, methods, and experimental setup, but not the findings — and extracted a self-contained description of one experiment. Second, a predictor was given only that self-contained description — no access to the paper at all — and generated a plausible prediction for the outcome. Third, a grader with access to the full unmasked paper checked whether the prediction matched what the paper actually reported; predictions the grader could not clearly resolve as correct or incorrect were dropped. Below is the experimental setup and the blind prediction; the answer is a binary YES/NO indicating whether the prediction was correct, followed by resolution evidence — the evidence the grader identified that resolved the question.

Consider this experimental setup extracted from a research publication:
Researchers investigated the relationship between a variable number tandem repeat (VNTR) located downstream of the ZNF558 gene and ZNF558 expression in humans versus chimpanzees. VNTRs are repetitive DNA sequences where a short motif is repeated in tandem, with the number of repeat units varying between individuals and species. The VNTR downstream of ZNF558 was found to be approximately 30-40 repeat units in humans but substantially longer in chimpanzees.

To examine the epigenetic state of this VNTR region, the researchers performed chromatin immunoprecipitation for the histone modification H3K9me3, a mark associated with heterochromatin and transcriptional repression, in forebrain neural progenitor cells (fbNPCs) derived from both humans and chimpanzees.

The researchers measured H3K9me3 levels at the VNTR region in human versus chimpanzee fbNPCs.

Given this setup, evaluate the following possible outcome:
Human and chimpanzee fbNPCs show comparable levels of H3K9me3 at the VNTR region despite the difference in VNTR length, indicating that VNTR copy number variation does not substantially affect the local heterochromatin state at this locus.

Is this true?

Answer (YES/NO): NO